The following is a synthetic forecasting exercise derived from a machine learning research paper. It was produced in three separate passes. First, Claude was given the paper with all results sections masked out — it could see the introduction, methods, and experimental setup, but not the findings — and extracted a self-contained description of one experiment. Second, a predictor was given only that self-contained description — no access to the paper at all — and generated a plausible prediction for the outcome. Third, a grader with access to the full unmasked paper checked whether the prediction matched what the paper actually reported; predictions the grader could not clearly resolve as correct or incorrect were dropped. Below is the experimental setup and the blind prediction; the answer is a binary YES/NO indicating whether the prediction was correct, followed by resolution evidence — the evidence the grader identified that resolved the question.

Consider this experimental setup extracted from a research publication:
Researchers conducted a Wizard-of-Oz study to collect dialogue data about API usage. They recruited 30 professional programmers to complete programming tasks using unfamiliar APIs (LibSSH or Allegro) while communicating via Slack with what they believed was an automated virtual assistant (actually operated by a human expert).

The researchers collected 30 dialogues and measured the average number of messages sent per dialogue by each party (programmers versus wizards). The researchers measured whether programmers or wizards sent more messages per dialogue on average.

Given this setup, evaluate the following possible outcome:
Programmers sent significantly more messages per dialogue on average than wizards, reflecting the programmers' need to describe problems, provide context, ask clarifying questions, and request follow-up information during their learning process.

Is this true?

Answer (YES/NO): NO